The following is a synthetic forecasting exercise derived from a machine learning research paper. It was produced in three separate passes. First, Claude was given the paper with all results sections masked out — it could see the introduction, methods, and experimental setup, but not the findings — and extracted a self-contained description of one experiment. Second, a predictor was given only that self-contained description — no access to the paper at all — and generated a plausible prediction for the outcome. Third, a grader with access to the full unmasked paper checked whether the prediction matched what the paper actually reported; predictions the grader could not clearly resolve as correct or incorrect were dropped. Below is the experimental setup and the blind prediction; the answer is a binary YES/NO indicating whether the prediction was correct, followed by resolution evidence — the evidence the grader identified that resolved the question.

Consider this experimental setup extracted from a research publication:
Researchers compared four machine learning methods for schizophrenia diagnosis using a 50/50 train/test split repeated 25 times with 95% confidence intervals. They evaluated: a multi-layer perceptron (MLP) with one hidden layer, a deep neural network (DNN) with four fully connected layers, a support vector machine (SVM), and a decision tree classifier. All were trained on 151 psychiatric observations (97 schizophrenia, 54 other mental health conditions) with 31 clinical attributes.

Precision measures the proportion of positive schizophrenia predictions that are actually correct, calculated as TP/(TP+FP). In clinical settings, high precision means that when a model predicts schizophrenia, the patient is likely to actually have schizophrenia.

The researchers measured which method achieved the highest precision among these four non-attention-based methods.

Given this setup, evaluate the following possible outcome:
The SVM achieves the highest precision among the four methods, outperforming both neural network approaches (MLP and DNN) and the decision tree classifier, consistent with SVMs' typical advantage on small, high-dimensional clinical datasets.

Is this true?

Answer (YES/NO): NO